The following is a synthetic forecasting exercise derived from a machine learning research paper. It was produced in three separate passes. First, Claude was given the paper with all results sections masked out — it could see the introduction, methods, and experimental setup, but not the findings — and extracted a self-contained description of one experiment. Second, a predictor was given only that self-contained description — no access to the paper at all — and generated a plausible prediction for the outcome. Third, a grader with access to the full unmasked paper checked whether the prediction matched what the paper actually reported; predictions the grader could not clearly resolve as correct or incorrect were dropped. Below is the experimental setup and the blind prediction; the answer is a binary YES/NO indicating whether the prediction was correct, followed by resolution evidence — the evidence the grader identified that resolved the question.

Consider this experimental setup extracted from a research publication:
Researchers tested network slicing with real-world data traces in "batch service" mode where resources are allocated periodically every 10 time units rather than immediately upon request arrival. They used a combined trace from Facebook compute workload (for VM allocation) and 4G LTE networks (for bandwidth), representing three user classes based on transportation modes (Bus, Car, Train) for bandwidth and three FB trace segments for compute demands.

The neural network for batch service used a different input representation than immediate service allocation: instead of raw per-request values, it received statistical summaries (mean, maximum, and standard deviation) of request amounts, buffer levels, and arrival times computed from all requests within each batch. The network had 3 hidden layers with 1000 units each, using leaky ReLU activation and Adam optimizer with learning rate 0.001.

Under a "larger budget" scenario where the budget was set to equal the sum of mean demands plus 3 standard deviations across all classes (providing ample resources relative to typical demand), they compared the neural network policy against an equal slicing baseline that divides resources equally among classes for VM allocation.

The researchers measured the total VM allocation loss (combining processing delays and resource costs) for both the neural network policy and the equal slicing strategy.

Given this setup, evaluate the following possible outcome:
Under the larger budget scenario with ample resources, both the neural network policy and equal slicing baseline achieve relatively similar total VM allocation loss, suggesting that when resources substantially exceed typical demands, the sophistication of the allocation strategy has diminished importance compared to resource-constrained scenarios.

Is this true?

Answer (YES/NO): YES